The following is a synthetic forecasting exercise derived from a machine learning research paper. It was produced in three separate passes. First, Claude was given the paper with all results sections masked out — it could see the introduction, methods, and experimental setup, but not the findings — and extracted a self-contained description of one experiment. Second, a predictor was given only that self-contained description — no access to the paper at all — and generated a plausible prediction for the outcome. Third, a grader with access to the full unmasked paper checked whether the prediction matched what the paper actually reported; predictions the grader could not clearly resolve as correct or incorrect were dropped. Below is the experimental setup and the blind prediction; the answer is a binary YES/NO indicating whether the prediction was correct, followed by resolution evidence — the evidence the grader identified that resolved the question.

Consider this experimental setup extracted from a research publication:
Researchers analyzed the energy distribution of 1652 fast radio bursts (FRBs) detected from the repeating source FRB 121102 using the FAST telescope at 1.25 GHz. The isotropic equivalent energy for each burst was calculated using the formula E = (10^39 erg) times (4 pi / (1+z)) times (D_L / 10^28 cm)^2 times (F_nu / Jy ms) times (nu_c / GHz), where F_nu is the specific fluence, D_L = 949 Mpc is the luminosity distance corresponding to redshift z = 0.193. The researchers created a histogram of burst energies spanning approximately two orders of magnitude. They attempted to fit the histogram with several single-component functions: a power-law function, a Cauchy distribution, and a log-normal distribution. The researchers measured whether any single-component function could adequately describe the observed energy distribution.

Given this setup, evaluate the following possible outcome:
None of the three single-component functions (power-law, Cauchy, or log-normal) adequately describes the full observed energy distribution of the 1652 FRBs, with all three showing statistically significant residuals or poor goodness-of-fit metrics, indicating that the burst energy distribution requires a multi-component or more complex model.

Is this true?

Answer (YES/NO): YES